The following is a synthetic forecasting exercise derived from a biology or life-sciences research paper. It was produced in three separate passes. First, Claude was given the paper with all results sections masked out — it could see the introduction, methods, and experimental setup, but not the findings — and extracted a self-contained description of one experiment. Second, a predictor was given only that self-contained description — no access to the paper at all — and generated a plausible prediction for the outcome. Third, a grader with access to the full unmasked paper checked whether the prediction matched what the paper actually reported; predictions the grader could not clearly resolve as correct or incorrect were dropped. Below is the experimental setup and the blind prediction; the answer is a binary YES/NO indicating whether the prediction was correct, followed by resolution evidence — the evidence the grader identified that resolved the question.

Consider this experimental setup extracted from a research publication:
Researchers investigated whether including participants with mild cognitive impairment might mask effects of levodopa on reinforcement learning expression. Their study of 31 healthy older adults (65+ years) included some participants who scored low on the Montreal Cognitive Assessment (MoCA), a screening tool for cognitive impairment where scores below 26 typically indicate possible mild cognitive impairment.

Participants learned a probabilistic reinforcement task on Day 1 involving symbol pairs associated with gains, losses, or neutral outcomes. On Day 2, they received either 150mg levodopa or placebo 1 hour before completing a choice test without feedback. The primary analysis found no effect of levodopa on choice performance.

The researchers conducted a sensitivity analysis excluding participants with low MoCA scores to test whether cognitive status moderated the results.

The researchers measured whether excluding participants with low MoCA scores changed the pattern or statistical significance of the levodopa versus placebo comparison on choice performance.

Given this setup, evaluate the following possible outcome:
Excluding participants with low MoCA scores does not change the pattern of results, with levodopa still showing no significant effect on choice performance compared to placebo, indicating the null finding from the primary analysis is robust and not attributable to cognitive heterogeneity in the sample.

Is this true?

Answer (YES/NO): YES